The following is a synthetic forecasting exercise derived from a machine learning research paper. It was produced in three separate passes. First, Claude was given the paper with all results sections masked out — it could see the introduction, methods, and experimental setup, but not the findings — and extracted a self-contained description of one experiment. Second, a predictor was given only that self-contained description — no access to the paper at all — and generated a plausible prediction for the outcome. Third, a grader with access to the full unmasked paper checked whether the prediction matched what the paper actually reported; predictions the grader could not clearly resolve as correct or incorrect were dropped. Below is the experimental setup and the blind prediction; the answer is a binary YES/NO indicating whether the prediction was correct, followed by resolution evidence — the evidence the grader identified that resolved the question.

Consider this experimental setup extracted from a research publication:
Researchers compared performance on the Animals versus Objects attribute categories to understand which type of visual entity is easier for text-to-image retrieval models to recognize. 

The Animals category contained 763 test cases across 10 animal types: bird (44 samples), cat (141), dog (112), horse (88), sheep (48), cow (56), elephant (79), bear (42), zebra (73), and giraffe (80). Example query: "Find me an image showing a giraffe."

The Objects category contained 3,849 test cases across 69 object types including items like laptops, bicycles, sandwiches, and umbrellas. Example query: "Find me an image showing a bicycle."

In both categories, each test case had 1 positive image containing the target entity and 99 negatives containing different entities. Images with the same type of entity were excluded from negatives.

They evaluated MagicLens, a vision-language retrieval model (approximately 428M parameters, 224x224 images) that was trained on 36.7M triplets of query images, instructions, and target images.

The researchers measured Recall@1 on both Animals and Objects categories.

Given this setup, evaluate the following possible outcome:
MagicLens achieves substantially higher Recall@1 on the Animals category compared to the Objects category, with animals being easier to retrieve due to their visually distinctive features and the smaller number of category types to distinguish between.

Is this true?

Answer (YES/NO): YES